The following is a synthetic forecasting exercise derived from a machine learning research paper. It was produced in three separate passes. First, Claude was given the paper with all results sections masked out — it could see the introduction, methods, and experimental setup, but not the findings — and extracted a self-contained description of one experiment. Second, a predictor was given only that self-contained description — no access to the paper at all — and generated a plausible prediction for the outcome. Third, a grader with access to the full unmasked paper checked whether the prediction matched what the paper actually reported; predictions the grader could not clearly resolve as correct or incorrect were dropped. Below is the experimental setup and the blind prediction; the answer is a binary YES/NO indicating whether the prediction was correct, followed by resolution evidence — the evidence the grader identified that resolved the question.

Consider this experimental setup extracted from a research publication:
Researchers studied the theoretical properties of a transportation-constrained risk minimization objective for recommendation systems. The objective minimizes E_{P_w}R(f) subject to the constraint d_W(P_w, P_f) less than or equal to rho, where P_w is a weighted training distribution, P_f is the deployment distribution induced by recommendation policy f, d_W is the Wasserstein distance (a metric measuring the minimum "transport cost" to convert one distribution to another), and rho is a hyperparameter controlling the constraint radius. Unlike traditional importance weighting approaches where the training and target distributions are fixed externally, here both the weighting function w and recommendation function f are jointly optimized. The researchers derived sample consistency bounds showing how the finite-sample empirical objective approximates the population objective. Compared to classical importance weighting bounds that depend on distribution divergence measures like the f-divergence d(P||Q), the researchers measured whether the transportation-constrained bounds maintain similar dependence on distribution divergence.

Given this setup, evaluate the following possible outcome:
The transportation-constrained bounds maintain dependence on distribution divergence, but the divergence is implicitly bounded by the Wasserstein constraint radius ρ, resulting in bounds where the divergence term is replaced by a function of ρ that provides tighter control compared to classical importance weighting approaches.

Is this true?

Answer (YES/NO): NO